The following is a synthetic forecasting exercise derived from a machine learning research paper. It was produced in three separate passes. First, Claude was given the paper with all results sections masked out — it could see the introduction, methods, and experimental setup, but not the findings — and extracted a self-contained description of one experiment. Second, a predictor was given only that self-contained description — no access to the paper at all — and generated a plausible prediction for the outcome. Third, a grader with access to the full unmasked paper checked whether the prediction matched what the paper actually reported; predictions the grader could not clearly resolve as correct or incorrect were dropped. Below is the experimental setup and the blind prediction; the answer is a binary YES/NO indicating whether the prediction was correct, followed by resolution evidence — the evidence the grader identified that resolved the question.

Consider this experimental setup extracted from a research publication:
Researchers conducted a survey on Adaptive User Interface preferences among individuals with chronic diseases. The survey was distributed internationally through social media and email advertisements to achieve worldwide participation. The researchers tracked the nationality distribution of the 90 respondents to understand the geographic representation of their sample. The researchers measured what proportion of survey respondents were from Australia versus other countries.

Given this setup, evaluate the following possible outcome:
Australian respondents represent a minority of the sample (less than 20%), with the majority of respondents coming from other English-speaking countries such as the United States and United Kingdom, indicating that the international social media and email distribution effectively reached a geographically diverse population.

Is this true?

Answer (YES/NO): NO